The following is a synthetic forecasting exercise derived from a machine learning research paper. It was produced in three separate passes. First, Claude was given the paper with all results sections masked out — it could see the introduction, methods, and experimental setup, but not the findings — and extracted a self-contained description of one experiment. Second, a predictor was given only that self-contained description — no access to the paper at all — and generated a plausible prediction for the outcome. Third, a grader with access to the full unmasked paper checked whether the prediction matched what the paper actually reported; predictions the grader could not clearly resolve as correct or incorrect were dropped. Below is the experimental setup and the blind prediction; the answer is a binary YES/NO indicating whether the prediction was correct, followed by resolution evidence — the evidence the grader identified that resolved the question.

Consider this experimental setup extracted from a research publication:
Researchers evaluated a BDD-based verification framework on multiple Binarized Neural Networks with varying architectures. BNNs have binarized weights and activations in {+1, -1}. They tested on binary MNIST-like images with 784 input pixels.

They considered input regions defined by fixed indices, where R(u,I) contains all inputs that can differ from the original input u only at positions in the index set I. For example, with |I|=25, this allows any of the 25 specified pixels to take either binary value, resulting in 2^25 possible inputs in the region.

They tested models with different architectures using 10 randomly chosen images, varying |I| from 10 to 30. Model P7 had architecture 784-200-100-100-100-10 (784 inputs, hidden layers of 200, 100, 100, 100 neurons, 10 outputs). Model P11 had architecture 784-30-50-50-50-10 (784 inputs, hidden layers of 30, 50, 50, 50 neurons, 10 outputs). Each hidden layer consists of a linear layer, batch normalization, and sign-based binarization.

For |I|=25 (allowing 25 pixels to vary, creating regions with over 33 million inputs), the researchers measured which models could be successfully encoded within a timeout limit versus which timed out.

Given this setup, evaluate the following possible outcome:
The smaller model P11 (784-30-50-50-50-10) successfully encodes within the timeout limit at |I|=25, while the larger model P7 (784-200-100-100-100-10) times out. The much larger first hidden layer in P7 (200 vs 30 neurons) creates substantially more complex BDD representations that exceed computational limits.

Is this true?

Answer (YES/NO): NO